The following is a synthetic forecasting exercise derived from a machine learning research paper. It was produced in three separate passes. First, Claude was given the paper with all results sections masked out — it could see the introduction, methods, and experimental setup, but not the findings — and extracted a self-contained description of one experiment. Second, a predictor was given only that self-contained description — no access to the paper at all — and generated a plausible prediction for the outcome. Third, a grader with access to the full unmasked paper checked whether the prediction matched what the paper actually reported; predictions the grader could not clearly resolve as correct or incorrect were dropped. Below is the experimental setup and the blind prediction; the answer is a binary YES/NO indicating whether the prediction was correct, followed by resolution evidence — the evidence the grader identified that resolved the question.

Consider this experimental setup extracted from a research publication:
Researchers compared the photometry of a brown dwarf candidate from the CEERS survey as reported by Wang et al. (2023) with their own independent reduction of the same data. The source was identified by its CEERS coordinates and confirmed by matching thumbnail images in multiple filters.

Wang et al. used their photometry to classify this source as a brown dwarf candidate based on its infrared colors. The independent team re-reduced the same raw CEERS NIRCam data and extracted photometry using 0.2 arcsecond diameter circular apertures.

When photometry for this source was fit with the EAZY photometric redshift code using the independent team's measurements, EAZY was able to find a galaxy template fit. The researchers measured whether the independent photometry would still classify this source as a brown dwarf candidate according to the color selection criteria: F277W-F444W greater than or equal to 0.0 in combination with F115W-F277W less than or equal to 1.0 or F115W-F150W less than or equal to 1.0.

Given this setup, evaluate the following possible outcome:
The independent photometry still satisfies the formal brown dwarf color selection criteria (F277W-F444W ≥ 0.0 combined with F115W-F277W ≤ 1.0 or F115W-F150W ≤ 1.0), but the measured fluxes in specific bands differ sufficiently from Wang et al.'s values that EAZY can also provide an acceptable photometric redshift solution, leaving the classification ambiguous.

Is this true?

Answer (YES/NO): NO